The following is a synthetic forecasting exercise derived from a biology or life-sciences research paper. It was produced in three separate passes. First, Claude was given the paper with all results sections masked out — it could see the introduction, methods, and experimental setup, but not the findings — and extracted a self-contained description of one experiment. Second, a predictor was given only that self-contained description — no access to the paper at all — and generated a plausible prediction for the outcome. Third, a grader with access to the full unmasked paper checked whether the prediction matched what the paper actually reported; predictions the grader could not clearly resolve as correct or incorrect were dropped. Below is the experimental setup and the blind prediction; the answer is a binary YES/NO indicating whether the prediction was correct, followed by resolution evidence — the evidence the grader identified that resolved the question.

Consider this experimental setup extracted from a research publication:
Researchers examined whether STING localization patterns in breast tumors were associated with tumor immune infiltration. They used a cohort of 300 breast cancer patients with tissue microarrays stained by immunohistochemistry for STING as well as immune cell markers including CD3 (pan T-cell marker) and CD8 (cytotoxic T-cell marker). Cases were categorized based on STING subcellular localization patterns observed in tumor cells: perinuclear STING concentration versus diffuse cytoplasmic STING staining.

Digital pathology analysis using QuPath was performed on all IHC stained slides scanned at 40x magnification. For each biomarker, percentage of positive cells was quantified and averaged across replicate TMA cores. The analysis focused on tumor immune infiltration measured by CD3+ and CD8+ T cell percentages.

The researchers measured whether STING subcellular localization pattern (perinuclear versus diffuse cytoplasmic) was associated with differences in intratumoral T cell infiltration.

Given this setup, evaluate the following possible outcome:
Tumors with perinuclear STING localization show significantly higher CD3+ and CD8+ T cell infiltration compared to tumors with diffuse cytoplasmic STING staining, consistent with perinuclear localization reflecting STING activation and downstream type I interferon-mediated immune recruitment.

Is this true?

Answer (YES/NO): YES